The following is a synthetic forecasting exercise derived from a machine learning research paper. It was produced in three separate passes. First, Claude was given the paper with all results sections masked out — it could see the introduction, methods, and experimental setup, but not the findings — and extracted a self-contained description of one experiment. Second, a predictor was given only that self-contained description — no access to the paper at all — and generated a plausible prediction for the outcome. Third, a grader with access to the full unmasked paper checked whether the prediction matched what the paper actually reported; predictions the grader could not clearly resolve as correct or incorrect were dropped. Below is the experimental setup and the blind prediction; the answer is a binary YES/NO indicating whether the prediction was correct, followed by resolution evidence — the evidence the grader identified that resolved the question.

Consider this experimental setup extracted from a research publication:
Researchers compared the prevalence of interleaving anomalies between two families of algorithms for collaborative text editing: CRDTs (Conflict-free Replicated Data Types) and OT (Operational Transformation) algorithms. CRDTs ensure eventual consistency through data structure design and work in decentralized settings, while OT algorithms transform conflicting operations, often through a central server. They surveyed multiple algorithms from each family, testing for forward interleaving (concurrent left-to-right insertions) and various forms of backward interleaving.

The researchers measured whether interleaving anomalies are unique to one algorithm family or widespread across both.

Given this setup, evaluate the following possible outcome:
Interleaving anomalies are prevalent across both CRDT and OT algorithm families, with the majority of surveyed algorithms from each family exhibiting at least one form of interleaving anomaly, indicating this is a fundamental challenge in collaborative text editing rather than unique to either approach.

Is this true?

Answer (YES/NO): YES